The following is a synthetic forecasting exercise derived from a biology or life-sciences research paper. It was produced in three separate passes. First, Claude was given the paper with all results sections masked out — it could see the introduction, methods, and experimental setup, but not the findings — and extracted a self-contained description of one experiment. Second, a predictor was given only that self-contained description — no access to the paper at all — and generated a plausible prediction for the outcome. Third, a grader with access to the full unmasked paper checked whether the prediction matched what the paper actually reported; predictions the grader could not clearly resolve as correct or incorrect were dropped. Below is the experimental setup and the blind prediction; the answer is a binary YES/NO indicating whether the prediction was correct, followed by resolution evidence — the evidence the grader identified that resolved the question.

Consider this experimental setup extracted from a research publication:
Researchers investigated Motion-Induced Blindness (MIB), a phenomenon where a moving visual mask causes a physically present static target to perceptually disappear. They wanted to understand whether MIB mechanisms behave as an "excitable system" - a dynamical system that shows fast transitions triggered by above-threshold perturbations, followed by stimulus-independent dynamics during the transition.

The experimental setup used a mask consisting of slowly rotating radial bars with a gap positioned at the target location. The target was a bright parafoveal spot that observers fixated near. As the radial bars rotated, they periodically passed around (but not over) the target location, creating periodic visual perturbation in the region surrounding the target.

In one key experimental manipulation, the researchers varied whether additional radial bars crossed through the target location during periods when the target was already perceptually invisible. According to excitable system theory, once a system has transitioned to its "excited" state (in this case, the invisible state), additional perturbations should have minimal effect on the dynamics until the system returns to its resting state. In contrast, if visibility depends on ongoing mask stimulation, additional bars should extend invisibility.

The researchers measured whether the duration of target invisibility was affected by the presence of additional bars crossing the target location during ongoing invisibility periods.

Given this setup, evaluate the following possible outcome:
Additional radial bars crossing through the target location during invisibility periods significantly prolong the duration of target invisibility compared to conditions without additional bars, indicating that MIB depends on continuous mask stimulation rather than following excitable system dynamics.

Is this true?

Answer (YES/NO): NO